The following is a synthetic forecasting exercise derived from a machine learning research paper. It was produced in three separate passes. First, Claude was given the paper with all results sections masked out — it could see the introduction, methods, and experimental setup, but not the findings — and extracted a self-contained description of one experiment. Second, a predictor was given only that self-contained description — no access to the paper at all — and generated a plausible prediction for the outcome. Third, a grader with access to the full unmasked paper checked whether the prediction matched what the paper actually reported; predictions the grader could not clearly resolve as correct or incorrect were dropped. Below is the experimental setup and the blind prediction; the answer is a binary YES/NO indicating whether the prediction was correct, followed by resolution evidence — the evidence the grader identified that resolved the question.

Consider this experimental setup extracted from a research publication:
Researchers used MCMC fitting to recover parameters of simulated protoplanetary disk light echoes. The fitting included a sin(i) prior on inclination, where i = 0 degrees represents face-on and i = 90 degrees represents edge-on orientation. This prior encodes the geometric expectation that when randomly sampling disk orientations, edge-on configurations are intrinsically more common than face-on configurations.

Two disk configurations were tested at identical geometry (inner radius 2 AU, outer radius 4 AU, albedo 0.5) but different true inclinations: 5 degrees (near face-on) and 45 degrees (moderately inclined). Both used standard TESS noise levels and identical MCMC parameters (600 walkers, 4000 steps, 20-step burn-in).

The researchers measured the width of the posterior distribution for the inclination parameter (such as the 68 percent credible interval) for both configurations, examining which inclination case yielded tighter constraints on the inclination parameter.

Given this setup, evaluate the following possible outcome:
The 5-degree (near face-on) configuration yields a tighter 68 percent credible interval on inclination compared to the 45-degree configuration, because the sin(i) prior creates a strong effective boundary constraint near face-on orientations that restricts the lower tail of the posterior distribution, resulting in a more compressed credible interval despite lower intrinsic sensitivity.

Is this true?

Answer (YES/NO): YES